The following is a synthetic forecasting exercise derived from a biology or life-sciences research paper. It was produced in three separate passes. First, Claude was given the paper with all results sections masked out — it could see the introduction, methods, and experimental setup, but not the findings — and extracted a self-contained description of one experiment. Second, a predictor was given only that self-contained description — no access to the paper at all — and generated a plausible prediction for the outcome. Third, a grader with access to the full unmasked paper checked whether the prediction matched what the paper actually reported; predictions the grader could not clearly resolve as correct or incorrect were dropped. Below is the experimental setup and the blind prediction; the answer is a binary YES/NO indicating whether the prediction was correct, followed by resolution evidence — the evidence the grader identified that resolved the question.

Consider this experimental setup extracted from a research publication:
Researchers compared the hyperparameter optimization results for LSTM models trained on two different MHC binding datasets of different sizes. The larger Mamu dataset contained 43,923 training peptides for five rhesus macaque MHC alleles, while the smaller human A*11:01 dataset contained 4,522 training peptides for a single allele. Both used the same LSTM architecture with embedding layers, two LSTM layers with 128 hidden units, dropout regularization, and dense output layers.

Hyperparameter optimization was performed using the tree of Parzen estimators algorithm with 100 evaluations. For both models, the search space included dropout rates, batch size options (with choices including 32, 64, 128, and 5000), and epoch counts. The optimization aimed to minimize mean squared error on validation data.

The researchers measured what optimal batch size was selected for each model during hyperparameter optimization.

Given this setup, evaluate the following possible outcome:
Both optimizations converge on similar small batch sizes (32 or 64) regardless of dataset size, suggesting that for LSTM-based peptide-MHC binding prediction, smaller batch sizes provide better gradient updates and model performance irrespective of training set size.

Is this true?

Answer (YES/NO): NO